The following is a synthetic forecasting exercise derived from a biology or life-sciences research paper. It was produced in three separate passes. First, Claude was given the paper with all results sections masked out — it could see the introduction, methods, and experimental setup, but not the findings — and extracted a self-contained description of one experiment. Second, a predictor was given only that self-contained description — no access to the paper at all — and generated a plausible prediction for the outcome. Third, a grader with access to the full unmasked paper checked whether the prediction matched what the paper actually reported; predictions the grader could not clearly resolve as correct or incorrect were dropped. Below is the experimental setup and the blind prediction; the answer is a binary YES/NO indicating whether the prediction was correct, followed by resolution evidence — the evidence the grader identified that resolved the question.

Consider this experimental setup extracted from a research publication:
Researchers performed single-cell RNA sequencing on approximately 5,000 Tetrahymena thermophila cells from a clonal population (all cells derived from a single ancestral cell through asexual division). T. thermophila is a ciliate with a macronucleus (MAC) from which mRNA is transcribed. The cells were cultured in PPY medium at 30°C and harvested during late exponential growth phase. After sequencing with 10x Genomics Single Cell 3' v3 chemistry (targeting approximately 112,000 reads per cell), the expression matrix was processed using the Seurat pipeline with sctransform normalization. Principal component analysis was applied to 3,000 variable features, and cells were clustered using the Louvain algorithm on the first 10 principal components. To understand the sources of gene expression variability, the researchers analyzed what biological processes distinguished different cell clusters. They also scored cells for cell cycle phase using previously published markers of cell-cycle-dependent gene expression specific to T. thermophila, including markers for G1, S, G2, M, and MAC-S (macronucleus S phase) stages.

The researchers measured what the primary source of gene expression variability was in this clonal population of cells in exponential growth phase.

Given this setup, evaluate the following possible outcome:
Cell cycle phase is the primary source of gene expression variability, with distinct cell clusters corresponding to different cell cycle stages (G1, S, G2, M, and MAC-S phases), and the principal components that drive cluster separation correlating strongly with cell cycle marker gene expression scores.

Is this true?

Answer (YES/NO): NO